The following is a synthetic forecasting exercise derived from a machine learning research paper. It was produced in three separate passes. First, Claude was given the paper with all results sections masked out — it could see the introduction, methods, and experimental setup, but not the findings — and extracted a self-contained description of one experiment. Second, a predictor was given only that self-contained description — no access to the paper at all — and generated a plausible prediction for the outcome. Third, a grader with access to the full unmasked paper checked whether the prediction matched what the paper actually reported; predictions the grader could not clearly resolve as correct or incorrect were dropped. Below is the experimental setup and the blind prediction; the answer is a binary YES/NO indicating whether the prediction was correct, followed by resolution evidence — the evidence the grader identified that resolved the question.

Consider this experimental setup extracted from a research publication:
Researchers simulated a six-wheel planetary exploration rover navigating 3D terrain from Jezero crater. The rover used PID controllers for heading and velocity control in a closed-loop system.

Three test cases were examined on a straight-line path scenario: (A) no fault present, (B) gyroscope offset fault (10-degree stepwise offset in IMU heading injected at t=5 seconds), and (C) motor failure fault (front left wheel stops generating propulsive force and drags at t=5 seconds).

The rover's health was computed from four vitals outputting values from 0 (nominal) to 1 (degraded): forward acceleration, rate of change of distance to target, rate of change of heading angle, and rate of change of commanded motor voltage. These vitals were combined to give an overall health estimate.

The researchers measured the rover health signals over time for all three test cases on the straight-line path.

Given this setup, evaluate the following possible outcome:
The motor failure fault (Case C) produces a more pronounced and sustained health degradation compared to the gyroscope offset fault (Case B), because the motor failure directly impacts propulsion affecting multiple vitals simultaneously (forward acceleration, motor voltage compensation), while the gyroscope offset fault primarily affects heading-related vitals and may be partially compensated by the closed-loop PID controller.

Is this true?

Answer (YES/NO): YES